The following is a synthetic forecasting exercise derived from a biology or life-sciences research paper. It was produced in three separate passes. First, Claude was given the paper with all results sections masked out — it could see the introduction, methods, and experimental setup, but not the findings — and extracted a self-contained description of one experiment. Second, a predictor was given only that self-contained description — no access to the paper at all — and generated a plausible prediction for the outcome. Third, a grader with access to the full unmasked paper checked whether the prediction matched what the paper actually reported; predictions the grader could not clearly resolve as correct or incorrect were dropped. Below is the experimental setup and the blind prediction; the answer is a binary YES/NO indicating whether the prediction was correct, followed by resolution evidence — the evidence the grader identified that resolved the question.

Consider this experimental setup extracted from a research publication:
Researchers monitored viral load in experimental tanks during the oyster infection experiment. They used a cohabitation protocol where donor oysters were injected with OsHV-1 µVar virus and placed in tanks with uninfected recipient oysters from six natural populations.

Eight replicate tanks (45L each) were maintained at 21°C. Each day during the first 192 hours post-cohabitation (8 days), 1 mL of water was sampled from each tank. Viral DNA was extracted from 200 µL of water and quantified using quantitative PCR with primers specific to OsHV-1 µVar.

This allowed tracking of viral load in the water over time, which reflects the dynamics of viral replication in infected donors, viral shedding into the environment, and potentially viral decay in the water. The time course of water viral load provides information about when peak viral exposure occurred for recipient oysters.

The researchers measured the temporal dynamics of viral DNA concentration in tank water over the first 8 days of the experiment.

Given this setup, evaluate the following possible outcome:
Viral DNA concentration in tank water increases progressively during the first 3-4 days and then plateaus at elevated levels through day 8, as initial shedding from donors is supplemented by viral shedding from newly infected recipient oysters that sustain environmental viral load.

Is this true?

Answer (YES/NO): NO